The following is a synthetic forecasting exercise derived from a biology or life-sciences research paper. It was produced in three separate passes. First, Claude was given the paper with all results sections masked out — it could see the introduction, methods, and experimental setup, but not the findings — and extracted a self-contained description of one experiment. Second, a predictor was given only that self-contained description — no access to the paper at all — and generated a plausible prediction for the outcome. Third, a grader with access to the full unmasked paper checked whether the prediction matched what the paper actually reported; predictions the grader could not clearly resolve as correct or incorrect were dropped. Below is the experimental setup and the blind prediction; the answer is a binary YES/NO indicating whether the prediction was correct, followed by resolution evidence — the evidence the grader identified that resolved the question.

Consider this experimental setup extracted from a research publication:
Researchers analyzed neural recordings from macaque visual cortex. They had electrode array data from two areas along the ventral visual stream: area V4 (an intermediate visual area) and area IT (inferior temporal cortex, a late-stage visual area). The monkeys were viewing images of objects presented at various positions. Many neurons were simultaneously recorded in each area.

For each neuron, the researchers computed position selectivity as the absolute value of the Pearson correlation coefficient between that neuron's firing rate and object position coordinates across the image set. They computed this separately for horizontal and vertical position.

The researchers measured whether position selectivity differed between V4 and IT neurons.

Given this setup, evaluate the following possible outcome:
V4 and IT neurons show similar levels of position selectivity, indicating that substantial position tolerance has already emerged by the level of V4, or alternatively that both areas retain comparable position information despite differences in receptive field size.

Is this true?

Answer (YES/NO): NO